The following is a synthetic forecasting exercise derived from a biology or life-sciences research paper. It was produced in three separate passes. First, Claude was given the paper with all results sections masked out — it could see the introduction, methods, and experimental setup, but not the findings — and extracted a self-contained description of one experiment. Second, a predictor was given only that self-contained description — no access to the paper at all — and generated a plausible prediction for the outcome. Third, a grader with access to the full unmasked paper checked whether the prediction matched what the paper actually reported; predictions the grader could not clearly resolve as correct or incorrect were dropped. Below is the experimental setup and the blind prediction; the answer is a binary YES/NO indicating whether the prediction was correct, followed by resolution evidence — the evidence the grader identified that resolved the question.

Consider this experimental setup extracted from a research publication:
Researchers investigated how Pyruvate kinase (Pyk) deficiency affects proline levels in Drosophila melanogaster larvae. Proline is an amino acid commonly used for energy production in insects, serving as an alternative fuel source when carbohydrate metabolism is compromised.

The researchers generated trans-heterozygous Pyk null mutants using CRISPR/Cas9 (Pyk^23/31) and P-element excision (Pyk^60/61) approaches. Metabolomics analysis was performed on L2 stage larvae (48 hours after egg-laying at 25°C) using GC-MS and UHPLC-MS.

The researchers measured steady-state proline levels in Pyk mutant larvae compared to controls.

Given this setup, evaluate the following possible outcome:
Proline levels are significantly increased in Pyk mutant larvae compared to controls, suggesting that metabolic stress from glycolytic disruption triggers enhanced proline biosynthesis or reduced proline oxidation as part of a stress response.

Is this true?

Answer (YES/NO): NO